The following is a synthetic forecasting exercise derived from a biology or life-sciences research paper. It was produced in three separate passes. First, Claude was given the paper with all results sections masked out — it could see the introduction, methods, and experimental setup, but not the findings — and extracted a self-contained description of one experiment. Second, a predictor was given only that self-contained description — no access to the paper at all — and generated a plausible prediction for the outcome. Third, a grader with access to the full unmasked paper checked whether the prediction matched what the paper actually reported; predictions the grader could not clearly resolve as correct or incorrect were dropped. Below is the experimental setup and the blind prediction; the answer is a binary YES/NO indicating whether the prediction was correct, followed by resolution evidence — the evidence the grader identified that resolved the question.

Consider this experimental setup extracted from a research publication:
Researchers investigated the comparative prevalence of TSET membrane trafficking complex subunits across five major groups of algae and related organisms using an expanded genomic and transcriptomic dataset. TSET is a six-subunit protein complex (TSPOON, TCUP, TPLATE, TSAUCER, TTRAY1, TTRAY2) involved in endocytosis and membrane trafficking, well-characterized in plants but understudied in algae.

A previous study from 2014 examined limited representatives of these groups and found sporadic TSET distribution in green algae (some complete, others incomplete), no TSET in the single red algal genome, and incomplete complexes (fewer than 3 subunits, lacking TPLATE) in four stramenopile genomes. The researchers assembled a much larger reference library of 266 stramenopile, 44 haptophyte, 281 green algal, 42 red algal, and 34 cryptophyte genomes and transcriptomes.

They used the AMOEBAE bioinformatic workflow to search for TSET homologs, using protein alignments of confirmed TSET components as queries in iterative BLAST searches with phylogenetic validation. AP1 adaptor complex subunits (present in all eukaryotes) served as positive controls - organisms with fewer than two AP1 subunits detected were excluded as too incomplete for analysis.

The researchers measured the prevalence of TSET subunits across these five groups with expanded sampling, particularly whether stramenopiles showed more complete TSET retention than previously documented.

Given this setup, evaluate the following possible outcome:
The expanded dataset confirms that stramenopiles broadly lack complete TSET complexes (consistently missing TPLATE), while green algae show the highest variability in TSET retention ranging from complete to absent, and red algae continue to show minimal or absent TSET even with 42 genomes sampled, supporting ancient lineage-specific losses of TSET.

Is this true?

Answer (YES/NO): NO